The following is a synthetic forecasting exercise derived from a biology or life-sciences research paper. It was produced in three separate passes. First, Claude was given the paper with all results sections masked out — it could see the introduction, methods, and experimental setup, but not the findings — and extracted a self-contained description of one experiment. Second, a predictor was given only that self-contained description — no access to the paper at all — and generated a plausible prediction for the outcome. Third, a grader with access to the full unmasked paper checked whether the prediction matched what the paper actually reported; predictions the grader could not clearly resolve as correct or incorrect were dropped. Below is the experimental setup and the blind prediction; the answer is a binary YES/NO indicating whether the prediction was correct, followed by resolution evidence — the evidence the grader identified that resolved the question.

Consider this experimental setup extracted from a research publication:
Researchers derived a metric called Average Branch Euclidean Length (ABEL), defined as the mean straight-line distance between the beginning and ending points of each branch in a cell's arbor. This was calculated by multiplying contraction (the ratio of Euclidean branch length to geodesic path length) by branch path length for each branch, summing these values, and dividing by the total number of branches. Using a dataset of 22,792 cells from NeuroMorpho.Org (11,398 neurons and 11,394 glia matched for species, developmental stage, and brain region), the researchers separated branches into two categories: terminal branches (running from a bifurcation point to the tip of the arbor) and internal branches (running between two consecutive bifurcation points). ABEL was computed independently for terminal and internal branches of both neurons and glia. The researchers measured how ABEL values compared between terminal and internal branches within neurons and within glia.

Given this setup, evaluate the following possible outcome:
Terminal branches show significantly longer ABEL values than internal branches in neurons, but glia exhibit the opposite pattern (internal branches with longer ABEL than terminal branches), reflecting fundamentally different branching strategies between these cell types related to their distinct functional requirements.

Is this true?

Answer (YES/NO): NO